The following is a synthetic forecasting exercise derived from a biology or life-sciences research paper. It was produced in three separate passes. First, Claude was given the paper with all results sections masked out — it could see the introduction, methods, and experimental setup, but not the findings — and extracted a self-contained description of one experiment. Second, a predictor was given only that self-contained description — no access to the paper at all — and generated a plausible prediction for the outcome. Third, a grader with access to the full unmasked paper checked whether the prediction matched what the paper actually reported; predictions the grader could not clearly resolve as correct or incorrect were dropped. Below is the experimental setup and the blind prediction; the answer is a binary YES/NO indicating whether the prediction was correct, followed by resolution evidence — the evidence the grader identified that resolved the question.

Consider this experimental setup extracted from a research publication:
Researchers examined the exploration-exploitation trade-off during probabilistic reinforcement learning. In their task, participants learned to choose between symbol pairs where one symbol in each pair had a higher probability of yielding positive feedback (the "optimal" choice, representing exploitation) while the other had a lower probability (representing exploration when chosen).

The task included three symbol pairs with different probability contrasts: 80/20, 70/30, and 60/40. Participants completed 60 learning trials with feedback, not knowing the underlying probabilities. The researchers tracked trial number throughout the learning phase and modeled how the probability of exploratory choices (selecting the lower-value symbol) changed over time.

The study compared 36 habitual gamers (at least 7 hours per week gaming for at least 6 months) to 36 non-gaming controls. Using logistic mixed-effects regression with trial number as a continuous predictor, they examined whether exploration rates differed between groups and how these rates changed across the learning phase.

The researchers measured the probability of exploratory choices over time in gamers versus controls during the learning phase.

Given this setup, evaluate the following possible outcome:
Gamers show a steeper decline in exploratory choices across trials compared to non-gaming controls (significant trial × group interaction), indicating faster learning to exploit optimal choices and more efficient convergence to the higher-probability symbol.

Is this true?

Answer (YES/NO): NO